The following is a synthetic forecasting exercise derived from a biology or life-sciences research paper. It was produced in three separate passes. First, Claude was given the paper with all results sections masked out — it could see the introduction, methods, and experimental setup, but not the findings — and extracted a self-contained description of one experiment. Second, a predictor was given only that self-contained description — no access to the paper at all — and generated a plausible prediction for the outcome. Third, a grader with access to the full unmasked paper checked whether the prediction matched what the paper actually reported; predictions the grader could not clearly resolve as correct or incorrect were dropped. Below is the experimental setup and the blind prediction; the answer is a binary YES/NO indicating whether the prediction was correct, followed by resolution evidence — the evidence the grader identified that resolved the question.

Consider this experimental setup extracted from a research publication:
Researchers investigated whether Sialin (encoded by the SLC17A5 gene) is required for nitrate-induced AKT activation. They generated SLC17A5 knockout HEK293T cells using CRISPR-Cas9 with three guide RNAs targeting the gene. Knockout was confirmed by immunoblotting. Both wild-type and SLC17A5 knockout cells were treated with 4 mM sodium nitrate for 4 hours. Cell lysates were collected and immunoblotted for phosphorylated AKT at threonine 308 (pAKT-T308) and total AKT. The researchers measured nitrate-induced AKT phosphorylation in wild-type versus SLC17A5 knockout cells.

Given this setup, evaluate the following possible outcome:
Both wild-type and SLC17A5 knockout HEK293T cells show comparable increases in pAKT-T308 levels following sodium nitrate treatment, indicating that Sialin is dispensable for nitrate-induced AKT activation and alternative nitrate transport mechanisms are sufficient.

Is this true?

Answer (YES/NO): NO